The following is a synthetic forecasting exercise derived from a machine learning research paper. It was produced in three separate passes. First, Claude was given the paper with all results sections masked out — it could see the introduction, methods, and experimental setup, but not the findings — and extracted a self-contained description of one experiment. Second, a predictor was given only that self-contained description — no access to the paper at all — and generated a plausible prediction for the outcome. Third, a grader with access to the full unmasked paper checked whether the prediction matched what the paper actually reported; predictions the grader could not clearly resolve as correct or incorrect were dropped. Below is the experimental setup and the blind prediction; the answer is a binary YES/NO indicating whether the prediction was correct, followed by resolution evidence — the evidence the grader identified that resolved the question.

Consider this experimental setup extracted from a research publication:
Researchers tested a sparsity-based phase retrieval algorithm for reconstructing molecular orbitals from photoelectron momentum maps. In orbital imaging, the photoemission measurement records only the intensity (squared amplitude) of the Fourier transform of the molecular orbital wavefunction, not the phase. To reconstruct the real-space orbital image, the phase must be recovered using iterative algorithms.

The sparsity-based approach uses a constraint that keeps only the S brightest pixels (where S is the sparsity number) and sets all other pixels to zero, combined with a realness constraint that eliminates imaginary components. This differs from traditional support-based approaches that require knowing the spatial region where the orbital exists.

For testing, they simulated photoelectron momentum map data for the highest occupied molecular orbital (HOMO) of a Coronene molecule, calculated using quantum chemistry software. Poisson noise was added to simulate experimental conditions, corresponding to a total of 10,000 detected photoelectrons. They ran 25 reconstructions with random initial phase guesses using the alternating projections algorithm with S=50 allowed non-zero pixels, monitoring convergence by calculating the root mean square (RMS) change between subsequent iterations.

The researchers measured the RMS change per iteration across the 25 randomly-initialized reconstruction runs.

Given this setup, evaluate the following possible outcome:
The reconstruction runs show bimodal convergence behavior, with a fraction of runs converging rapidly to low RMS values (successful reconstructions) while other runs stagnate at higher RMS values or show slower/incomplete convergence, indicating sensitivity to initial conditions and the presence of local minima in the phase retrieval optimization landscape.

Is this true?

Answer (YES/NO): NO